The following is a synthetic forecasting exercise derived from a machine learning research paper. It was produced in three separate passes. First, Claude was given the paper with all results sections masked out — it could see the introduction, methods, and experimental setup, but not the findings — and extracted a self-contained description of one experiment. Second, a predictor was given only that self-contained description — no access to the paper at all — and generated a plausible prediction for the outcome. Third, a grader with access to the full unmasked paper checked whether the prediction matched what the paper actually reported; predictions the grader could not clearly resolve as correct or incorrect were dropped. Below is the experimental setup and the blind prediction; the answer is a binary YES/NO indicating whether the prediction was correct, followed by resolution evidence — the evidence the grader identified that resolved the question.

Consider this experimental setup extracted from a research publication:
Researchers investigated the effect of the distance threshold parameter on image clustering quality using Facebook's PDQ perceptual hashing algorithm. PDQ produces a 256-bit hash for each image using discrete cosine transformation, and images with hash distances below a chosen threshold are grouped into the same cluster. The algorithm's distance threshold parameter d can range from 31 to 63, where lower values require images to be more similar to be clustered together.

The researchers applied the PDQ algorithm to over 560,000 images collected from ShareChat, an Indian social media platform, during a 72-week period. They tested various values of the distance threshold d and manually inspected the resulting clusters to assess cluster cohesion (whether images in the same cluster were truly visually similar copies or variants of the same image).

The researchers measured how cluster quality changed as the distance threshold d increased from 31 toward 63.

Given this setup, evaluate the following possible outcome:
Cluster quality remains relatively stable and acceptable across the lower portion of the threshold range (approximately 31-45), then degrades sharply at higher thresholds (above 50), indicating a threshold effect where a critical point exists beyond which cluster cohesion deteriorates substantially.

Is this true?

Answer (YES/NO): YES